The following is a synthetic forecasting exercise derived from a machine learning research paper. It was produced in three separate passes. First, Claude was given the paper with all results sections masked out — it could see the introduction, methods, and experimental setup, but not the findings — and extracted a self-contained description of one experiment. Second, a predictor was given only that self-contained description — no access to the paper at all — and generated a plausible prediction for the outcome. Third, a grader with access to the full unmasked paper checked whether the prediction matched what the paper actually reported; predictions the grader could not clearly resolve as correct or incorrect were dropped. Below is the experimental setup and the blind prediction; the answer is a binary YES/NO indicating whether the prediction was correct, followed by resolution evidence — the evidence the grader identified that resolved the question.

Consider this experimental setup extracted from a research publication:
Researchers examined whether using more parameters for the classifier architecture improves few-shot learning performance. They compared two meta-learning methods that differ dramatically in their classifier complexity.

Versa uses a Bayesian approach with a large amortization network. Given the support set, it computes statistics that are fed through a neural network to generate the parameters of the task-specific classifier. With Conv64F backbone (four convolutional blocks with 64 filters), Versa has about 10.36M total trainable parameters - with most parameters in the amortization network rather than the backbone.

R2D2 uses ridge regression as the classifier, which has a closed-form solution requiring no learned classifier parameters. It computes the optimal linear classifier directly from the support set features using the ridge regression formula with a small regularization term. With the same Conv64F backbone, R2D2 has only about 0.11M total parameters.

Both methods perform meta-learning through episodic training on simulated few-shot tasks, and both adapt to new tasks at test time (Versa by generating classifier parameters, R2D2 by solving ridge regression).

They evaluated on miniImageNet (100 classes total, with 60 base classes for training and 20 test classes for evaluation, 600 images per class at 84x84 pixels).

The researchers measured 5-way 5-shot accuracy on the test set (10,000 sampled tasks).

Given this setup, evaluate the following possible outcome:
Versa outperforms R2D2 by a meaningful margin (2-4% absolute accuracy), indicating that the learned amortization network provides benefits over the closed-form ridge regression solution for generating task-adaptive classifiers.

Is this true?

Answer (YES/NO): NO